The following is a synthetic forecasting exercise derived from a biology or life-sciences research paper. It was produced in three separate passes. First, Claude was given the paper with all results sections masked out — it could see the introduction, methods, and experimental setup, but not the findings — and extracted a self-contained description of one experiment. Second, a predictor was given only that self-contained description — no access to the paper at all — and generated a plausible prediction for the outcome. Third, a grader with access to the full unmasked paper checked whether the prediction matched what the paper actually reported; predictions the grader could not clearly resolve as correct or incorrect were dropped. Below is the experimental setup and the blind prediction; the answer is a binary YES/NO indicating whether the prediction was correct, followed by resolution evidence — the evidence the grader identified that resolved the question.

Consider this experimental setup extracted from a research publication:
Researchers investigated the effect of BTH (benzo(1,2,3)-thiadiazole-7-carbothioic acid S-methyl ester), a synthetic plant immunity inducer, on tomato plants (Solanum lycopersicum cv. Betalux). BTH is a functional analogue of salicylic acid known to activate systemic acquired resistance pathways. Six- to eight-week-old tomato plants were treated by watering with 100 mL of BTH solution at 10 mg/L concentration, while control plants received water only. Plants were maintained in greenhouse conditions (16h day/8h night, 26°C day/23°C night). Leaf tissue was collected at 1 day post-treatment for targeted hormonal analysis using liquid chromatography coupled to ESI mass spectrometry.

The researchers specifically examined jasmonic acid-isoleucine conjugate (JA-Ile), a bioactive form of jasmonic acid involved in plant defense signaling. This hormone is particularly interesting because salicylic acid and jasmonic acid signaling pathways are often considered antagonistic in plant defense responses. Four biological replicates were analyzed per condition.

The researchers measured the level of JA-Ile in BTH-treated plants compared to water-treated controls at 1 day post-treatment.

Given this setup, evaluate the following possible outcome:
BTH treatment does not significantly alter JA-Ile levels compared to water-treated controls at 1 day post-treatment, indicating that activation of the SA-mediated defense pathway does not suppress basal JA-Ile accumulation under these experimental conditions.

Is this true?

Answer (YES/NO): NO